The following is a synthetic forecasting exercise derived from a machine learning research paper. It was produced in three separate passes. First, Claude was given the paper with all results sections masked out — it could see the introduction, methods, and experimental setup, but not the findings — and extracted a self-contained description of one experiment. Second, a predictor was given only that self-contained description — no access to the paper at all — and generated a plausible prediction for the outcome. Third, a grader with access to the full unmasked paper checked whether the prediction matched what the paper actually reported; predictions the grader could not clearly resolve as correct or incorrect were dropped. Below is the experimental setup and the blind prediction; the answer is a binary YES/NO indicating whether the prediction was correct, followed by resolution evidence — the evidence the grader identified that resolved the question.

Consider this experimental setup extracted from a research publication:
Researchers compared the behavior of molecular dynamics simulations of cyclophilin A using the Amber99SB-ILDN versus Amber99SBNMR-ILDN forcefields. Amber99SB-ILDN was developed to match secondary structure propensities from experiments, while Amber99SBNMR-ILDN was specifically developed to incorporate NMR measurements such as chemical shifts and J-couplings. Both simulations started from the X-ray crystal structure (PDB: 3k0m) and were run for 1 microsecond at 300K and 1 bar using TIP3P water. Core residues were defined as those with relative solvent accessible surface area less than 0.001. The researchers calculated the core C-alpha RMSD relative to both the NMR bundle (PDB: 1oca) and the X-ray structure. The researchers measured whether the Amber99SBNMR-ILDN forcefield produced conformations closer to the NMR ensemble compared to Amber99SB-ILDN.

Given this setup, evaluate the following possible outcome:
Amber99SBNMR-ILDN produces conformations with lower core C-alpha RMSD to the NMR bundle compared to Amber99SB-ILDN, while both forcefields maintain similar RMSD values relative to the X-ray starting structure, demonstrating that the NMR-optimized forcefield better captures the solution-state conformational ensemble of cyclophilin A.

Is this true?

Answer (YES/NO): NO